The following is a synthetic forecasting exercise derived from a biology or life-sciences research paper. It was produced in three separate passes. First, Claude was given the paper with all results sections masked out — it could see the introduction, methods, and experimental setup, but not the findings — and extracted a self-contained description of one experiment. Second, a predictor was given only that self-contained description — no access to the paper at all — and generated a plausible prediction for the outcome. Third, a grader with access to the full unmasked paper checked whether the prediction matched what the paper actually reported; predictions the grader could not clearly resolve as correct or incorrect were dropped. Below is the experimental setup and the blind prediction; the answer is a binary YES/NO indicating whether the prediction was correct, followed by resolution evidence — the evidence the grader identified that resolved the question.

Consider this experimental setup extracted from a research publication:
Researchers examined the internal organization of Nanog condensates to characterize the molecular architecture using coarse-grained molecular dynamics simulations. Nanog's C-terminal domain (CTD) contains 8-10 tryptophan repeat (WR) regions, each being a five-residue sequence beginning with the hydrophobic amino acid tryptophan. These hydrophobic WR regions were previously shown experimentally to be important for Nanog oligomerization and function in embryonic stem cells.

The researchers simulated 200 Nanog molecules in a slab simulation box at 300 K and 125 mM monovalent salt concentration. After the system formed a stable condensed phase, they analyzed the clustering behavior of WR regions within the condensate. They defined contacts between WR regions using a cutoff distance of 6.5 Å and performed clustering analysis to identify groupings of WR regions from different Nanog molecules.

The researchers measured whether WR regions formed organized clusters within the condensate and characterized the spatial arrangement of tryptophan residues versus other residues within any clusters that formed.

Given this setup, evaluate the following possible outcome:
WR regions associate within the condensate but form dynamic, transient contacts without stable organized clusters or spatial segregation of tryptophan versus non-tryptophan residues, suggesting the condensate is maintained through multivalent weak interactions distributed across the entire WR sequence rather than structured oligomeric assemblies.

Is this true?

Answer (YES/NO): NO